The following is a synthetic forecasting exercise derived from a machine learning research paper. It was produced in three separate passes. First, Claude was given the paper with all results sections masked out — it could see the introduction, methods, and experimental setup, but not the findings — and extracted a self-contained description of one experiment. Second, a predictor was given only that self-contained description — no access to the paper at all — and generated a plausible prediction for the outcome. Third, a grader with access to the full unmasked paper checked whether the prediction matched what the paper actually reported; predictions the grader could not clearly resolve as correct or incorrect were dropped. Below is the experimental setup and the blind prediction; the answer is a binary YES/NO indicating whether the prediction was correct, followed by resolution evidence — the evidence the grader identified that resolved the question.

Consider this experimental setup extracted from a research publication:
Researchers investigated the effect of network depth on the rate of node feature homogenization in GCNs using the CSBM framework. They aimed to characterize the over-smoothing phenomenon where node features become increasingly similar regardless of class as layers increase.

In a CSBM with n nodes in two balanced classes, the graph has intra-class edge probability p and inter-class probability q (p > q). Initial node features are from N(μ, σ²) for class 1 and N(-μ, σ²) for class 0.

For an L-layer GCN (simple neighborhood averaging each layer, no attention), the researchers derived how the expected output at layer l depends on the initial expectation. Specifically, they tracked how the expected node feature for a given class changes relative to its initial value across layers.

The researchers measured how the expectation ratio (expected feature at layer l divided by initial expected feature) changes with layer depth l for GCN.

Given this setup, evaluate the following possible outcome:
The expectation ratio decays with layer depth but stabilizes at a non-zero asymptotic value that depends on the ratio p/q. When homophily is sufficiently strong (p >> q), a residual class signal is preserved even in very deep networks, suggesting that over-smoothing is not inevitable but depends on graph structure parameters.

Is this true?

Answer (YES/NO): NO